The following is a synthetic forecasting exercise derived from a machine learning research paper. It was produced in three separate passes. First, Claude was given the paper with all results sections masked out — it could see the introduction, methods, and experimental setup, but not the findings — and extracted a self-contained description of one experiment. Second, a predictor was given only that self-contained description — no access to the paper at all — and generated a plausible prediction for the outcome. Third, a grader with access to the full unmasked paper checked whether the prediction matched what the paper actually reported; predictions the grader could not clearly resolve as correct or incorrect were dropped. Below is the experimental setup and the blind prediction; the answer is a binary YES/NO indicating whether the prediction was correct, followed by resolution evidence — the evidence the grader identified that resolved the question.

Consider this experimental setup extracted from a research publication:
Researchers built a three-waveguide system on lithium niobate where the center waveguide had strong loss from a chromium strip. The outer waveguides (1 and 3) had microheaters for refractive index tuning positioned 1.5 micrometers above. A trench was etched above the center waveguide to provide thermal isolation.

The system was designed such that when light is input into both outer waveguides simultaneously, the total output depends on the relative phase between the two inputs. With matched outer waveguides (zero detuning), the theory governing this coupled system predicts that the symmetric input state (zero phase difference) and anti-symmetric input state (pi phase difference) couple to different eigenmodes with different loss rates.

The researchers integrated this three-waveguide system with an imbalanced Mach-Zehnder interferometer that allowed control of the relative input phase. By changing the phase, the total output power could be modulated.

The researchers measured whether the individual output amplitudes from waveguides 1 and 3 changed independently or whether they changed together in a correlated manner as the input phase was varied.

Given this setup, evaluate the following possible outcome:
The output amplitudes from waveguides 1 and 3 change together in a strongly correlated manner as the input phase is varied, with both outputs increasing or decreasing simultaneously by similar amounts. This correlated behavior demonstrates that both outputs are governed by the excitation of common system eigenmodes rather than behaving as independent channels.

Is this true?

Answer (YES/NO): YES